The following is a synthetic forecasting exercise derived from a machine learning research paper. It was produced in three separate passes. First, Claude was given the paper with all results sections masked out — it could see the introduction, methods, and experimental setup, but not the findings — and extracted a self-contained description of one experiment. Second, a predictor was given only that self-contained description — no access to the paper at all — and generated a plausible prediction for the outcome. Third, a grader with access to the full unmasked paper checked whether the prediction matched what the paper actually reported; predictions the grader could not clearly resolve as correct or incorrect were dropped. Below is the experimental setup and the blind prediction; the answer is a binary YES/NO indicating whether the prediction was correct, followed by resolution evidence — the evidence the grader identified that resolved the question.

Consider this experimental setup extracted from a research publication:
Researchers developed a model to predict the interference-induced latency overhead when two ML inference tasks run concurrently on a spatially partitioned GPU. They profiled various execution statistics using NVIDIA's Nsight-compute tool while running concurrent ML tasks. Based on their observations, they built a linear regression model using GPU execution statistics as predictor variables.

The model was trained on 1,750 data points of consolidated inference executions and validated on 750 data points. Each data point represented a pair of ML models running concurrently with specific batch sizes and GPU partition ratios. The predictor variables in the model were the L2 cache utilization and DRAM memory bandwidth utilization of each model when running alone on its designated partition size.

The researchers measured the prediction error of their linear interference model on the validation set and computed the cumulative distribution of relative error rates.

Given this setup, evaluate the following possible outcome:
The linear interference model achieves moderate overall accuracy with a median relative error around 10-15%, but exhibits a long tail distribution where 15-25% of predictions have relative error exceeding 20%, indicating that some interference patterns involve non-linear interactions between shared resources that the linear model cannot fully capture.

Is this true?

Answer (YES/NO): NO